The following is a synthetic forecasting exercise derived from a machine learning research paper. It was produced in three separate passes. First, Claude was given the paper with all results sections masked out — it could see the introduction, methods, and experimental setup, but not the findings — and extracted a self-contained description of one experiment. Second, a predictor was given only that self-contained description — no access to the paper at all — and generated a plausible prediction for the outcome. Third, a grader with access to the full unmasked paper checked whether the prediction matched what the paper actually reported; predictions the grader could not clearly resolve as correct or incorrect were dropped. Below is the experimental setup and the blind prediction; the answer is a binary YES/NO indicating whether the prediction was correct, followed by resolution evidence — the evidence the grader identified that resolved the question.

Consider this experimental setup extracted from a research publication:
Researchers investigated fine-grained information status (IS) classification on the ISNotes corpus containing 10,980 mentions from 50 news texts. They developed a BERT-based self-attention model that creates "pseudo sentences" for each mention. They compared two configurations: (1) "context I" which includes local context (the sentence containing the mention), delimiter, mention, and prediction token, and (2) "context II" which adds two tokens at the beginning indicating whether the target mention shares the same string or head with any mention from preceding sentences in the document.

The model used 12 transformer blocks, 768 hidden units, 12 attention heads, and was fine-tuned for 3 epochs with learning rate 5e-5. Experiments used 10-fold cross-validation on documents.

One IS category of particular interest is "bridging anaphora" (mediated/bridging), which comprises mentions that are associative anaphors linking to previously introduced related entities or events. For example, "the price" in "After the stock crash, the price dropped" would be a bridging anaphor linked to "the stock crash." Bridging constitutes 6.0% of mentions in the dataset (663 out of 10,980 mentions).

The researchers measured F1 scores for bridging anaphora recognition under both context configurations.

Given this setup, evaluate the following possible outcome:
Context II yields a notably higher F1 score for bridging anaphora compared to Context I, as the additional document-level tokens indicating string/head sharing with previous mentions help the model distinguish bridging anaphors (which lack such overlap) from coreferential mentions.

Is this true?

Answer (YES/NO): NO